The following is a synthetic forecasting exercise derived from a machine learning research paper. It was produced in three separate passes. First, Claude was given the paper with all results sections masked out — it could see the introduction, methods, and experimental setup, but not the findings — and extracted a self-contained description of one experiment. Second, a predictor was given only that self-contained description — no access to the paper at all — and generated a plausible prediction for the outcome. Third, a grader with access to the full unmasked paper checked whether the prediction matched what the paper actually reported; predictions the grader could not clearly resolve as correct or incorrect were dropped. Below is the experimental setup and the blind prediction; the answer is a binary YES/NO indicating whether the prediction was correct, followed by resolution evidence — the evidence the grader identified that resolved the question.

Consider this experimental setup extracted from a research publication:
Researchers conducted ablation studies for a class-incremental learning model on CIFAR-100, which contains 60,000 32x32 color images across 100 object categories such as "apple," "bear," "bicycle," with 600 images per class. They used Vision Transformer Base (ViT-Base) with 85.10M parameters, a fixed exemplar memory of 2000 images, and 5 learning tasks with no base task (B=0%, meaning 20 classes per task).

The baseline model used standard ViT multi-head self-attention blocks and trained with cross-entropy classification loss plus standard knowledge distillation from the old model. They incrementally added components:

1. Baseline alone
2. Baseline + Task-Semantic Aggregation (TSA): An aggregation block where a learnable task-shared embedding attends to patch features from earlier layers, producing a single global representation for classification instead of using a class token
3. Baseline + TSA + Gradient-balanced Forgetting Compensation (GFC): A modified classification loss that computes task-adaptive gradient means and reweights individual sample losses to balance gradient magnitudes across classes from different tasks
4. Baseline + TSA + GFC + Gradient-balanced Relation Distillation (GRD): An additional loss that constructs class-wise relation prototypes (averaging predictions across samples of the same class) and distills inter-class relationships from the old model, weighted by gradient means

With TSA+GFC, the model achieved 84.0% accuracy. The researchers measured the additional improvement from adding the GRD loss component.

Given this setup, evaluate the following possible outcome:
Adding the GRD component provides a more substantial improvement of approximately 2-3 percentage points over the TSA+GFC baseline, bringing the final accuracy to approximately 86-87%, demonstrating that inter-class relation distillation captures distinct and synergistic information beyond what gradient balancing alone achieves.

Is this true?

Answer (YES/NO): YES